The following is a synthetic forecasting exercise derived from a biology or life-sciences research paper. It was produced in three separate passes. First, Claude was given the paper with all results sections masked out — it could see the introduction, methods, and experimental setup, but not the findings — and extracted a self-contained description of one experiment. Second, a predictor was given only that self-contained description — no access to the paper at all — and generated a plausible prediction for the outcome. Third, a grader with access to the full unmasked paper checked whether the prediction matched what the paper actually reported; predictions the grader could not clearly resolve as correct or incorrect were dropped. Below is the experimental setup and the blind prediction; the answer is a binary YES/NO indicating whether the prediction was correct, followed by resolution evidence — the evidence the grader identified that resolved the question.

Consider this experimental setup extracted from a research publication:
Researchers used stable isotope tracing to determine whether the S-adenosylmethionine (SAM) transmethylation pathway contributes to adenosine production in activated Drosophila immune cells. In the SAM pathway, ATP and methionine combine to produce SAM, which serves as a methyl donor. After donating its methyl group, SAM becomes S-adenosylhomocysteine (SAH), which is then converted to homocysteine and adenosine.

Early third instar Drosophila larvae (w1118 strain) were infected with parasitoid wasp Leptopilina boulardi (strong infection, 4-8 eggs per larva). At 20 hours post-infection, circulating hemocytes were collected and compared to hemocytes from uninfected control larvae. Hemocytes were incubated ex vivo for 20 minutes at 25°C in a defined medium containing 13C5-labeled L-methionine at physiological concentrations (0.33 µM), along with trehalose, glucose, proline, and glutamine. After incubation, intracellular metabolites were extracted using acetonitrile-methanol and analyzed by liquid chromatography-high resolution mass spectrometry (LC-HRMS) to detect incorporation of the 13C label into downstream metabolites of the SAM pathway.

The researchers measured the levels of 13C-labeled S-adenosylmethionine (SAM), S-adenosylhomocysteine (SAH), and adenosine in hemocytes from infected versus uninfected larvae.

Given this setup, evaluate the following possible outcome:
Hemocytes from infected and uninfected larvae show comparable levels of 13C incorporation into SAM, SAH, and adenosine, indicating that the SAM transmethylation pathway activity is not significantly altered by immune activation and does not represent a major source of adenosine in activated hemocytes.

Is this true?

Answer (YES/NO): NO